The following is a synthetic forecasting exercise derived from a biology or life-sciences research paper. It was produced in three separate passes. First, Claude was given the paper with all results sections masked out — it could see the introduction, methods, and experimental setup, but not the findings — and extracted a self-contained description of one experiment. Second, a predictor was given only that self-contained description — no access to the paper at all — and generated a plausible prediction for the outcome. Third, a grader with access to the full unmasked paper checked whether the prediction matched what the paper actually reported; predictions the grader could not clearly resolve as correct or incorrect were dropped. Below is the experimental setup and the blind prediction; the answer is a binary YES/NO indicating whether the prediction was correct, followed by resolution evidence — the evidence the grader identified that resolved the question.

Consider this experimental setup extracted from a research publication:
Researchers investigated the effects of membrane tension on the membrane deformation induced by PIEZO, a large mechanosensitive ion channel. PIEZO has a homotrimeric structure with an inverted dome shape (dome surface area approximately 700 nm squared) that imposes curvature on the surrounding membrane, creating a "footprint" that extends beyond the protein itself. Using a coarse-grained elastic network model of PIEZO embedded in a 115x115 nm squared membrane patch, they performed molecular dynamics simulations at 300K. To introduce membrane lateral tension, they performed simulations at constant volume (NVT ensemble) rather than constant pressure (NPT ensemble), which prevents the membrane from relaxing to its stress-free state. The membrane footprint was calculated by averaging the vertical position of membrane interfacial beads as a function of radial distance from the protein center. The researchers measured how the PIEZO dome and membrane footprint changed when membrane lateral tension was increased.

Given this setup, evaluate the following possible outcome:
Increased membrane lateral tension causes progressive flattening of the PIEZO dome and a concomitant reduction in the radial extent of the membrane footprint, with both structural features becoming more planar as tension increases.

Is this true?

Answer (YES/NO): YES